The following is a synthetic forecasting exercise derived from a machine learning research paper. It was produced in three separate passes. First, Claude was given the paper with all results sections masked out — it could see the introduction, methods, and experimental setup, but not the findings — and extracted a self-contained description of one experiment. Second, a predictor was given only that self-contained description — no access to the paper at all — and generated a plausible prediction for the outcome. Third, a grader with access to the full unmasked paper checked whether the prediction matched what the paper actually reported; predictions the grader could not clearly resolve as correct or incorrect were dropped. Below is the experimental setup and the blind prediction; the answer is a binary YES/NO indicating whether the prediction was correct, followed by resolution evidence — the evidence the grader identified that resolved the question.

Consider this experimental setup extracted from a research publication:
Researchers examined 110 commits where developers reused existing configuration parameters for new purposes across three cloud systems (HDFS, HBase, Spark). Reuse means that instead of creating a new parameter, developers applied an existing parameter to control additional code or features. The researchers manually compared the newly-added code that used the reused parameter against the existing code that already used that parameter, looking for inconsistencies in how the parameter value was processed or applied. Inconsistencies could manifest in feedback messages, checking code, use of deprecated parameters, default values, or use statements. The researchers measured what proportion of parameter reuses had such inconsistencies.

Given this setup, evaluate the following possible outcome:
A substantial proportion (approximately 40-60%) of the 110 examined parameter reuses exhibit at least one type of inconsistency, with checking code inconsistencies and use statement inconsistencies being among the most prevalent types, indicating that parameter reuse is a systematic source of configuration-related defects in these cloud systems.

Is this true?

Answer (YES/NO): NO